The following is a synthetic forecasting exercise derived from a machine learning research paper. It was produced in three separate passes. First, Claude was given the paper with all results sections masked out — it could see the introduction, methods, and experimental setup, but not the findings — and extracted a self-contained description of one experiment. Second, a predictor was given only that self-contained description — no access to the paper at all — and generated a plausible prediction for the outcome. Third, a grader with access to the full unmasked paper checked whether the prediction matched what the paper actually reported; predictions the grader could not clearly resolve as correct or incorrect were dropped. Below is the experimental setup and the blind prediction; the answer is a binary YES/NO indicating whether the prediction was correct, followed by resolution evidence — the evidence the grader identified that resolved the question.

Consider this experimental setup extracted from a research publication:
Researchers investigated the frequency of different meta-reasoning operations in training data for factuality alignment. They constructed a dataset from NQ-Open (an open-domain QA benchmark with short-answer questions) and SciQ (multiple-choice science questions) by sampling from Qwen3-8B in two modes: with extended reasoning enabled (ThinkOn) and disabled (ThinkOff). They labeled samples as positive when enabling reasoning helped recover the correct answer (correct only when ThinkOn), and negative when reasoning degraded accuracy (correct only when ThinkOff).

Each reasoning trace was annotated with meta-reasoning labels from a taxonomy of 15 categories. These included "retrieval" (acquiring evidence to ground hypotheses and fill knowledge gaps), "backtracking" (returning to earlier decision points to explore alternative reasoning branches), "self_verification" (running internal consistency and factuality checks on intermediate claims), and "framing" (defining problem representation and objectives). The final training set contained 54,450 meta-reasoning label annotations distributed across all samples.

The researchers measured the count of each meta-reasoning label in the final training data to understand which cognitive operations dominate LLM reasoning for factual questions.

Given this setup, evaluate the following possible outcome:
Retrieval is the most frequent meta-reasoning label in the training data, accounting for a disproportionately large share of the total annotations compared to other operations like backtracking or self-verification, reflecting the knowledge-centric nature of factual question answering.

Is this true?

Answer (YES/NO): YES